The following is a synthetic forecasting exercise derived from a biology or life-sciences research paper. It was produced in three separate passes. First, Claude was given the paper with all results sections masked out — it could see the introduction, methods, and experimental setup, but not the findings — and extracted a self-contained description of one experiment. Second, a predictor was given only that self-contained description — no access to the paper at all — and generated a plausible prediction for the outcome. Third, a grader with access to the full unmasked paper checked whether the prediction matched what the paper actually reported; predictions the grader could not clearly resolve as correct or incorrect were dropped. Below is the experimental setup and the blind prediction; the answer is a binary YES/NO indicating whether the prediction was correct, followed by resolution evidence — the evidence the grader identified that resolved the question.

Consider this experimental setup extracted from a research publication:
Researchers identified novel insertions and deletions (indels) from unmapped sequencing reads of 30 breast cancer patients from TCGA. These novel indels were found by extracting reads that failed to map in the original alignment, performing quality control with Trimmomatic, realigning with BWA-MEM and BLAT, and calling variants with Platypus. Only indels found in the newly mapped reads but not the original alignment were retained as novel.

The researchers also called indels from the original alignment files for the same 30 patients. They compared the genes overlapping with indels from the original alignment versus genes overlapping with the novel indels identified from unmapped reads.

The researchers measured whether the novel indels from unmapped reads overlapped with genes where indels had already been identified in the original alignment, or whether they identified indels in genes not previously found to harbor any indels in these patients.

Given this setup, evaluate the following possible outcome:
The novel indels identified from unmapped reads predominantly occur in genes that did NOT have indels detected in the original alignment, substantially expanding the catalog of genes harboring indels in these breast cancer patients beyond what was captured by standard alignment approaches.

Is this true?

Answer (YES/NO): NO